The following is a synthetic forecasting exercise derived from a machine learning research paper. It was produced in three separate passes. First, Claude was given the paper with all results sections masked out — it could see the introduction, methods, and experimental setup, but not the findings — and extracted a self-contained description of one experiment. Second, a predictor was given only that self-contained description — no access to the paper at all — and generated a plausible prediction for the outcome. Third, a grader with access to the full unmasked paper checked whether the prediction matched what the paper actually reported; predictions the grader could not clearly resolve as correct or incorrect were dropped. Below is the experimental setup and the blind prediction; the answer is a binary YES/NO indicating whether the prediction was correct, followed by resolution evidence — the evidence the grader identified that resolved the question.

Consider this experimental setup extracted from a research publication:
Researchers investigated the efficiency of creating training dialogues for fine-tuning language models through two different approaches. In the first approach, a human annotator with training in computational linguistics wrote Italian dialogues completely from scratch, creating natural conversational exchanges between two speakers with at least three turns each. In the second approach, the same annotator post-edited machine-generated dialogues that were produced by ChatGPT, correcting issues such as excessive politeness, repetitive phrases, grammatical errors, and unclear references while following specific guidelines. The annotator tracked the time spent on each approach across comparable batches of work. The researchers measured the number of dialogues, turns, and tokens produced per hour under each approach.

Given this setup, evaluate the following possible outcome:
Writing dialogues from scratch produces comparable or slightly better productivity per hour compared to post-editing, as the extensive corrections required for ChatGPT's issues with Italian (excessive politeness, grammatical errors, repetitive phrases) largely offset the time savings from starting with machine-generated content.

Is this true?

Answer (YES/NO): NO